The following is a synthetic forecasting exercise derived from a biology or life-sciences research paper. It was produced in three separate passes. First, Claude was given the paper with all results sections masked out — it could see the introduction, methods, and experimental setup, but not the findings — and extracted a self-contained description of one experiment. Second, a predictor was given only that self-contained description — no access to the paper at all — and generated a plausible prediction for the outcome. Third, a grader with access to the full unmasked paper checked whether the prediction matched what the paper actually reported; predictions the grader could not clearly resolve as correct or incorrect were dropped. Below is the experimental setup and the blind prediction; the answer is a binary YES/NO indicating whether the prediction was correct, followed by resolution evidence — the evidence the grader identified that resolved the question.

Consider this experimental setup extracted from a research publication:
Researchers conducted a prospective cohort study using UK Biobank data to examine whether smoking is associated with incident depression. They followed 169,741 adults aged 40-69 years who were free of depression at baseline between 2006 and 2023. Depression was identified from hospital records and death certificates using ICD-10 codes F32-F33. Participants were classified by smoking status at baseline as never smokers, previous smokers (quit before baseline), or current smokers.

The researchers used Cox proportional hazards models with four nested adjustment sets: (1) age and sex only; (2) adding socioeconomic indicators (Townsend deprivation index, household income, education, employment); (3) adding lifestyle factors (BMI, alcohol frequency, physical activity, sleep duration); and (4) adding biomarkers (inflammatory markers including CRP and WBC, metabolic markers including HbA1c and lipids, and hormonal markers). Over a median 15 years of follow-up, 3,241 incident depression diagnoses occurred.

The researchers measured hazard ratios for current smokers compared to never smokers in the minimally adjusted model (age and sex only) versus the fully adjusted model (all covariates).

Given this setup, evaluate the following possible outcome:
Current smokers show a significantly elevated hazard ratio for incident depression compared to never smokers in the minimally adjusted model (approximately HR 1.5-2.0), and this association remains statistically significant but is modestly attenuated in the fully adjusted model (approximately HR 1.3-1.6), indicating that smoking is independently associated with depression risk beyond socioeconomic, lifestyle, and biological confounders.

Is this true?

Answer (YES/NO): NO